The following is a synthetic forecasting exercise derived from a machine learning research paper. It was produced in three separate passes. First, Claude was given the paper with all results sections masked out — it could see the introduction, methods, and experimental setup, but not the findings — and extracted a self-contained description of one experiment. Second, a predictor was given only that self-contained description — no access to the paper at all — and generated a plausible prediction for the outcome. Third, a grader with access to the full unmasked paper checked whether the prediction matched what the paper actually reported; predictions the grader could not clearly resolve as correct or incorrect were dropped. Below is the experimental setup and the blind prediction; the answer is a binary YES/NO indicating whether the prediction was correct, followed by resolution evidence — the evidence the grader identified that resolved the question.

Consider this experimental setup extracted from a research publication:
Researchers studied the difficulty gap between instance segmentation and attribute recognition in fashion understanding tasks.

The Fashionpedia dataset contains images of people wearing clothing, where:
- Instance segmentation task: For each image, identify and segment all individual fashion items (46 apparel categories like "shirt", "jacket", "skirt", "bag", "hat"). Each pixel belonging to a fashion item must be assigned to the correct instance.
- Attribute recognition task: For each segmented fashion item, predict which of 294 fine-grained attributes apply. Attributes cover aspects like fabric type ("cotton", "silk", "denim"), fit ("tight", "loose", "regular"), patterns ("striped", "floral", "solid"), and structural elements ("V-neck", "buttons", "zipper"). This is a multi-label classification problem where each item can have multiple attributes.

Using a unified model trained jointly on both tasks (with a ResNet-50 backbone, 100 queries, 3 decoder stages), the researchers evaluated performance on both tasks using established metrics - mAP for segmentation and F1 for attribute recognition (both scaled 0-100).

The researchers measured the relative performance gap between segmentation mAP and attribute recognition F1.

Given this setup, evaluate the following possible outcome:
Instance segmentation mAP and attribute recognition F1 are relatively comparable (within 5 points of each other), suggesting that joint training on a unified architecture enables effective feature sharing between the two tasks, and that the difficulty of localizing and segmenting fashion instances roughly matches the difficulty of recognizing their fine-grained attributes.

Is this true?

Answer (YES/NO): YES